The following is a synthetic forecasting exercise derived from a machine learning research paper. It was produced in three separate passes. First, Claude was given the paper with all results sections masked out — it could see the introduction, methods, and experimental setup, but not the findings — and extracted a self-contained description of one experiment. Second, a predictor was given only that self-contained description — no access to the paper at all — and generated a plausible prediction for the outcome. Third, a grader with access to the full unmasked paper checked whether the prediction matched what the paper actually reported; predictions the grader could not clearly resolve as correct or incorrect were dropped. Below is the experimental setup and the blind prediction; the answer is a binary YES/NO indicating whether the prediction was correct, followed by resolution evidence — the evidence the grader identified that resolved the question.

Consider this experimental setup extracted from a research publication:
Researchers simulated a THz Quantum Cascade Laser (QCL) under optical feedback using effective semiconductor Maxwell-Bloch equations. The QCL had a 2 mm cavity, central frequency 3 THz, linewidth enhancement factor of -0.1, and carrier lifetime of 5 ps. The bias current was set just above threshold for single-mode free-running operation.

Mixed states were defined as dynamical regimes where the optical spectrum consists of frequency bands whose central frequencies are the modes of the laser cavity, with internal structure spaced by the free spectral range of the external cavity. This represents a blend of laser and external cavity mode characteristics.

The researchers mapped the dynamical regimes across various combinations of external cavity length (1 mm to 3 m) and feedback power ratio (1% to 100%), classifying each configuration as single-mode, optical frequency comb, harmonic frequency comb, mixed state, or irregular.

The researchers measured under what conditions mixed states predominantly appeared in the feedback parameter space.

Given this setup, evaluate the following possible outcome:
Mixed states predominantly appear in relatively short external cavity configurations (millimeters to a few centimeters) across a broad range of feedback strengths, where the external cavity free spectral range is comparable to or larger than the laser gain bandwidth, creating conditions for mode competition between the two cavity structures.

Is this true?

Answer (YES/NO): NO